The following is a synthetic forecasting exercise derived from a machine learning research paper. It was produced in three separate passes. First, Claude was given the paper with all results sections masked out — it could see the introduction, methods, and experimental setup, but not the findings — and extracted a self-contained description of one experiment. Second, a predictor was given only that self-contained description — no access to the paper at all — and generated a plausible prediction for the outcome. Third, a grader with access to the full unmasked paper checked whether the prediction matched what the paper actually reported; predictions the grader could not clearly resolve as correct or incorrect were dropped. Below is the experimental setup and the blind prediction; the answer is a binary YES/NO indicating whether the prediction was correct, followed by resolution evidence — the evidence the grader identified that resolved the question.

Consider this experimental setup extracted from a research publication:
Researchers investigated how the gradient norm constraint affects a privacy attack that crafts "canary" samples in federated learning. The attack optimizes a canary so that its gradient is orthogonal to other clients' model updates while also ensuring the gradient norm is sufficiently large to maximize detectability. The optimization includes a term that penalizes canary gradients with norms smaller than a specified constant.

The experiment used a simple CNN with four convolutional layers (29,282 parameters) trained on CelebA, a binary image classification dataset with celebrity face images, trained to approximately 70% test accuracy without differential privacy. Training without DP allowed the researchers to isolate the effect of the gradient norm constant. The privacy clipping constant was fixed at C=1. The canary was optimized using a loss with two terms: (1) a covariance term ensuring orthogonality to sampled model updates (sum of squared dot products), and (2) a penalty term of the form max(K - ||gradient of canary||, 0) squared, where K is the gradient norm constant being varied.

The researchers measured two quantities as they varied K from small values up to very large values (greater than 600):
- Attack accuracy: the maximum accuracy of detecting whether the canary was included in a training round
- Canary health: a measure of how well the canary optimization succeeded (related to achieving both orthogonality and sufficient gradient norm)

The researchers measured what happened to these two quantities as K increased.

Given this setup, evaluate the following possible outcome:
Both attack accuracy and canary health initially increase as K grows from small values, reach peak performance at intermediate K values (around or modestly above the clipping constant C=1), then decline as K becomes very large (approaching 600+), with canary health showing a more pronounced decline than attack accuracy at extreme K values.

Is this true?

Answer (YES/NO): NO